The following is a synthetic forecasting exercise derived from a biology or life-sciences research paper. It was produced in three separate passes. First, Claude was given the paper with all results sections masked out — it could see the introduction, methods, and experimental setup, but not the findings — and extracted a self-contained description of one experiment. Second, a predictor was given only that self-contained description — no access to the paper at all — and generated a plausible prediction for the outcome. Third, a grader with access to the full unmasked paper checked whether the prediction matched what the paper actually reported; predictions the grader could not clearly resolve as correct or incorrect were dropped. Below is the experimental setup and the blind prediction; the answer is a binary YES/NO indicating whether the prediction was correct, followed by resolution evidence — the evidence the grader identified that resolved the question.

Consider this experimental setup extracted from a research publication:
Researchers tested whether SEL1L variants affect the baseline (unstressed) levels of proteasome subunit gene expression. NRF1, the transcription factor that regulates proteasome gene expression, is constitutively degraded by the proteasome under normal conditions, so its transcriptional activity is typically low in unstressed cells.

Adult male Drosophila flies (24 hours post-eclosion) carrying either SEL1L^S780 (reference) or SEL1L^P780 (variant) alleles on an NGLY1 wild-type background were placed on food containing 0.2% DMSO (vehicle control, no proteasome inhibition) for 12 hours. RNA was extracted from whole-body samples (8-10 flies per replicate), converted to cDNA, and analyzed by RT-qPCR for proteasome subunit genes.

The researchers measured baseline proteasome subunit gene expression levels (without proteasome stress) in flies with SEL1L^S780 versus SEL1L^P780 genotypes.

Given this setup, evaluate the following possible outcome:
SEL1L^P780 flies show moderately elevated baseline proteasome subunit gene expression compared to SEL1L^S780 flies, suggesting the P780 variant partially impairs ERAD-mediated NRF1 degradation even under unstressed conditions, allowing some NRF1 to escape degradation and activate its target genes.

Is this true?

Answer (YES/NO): NO